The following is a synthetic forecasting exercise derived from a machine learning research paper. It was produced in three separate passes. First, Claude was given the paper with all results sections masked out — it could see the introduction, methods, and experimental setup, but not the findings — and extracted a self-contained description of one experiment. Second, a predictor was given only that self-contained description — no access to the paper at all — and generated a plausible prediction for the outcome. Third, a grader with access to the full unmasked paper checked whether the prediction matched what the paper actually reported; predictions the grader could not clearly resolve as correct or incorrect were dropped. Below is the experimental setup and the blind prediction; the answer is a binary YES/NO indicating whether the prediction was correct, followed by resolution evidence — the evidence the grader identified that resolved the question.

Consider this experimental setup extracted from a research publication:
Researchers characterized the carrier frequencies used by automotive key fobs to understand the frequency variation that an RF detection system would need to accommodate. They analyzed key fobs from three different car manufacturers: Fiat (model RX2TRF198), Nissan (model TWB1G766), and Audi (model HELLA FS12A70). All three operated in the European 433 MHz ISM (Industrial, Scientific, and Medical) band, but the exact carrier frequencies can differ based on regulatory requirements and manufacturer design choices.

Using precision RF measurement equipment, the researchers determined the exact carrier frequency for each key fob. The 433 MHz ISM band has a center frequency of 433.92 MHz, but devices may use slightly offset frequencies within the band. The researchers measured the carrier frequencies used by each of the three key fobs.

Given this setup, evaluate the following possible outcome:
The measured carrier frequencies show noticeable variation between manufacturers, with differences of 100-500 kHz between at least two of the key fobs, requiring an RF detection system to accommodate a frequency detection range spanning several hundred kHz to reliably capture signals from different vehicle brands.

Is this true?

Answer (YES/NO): YES